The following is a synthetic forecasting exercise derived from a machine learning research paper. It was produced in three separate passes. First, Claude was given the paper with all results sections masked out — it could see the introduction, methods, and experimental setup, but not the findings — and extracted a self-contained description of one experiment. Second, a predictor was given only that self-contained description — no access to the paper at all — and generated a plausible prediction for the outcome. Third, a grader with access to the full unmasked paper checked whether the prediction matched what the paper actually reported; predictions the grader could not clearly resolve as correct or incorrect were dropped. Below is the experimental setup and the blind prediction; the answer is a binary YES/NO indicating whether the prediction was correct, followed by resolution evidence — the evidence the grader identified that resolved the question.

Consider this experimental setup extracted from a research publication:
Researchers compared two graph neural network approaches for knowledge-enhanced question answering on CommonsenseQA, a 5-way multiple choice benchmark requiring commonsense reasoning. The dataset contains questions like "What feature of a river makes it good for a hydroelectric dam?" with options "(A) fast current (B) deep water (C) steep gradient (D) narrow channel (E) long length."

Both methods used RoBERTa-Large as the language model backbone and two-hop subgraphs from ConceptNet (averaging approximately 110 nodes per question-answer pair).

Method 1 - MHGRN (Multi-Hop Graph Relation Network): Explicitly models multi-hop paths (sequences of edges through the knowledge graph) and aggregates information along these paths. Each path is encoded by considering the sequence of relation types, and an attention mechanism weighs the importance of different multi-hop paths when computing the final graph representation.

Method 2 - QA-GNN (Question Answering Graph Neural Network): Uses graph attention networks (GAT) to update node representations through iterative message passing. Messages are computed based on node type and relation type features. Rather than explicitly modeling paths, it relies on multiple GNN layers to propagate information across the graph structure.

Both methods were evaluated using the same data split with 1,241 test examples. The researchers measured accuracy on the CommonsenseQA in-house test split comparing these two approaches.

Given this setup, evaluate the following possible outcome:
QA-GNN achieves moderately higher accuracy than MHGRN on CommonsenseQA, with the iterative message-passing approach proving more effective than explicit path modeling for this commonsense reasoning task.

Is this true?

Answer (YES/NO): YES